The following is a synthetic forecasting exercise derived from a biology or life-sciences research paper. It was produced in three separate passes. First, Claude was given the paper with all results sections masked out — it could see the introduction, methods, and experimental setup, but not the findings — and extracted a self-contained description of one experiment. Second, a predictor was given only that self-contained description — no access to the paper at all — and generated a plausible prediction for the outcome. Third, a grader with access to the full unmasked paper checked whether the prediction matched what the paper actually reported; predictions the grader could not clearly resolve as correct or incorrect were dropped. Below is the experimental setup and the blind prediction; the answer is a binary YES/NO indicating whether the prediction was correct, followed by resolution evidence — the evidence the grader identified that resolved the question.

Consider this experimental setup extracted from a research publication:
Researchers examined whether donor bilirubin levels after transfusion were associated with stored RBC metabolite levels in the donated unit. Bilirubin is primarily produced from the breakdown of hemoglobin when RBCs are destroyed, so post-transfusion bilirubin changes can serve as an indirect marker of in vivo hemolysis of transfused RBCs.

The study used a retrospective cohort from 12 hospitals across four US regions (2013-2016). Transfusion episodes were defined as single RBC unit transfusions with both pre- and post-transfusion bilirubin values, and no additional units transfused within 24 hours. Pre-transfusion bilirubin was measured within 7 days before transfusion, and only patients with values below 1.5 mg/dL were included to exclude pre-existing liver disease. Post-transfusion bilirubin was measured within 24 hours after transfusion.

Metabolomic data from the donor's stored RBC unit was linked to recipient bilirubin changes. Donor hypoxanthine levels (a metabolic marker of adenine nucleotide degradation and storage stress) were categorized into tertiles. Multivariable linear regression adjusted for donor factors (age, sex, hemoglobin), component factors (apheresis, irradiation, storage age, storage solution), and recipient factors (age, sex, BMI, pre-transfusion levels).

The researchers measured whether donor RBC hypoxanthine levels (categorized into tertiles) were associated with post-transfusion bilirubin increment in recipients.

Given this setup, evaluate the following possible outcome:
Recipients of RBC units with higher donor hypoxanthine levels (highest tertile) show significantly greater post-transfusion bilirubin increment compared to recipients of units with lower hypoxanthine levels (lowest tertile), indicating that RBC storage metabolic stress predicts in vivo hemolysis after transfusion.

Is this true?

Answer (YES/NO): YES